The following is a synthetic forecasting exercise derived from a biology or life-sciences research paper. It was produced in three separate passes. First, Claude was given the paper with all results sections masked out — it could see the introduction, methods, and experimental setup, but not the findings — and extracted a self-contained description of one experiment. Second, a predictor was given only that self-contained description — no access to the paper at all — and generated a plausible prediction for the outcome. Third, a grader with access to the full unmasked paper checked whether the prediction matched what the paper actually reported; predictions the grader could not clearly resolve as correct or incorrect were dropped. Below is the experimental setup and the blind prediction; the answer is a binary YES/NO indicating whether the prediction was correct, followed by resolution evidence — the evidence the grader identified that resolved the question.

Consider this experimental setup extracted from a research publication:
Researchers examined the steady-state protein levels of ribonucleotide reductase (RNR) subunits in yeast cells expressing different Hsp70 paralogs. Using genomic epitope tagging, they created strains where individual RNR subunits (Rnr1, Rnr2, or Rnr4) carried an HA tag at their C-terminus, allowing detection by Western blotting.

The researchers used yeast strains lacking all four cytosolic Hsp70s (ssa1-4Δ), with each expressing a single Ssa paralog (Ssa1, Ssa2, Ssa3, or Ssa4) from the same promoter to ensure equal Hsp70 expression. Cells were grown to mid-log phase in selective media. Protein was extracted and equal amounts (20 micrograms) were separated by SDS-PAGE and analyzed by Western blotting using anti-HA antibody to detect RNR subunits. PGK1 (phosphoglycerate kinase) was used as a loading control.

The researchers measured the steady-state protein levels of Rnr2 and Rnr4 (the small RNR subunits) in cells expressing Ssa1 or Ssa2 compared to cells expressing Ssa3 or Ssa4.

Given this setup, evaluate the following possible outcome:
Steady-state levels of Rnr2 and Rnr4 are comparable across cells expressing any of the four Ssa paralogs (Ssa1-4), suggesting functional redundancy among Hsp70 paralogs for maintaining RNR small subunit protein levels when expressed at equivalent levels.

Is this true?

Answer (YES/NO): NO